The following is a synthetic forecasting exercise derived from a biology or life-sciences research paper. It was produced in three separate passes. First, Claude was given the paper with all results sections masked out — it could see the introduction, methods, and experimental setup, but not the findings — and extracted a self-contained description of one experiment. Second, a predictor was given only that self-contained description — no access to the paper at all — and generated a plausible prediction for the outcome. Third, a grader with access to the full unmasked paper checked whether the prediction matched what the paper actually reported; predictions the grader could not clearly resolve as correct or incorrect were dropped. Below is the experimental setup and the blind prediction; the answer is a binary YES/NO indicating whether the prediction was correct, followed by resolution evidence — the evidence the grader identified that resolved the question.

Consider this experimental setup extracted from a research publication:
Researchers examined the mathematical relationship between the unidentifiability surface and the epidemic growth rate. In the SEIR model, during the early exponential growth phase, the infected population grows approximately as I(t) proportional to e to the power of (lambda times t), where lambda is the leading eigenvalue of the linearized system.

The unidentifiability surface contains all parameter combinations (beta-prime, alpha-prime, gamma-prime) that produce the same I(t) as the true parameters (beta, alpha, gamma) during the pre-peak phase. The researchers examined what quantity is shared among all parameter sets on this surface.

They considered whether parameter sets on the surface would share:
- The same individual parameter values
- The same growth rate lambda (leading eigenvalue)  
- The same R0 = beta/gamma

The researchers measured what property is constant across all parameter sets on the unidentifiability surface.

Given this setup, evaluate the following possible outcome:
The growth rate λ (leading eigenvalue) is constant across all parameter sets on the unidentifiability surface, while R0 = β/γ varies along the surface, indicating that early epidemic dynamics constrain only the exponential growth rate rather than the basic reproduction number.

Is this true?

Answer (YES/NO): YES